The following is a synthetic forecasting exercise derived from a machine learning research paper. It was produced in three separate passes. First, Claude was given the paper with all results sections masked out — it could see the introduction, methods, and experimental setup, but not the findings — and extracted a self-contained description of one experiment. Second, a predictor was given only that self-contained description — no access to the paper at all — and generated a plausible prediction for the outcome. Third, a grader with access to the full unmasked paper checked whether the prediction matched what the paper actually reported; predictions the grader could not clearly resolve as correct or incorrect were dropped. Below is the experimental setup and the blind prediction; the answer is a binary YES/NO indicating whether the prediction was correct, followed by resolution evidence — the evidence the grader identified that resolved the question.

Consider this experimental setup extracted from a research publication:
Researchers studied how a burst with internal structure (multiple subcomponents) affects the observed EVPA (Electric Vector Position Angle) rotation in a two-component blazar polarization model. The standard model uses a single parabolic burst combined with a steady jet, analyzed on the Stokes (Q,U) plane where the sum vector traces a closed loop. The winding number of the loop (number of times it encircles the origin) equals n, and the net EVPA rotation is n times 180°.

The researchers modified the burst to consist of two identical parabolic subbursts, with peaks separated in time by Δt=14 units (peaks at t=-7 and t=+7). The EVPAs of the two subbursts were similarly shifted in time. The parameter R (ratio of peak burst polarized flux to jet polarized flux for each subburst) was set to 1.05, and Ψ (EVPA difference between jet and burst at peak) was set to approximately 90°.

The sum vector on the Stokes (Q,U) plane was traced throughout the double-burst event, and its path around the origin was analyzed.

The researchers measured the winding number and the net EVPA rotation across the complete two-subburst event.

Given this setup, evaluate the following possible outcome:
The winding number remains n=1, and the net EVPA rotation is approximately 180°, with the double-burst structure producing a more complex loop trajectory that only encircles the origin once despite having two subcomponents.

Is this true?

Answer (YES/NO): NO